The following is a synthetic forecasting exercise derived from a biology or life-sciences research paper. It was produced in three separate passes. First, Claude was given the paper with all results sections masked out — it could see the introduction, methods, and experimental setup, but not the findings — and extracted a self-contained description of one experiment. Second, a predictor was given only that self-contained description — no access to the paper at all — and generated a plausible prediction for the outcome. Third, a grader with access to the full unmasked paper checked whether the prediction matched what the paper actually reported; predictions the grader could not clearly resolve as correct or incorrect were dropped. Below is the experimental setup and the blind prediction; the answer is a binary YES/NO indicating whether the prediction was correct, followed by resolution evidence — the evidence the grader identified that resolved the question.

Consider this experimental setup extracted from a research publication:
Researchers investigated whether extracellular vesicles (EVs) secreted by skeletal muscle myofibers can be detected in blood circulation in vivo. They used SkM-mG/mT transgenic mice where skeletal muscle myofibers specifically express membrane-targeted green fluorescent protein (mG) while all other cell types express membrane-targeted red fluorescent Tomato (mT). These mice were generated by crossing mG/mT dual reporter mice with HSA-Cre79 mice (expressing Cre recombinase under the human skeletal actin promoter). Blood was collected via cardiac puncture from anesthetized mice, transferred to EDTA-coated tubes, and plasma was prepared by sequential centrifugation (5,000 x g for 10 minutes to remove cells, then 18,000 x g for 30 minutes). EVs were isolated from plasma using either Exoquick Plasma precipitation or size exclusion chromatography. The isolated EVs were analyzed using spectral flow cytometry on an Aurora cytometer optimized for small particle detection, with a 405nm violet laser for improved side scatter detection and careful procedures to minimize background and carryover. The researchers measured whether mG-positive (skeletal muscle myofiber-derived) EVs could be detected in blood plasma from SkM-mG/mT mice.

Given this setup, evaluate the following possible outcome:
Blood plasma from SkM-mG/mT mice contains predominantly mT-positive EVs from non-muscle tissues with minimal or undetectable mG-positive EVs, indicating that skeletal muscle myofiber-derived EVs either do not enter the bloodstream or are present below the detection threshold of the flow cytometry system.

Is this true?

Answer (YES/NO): YES